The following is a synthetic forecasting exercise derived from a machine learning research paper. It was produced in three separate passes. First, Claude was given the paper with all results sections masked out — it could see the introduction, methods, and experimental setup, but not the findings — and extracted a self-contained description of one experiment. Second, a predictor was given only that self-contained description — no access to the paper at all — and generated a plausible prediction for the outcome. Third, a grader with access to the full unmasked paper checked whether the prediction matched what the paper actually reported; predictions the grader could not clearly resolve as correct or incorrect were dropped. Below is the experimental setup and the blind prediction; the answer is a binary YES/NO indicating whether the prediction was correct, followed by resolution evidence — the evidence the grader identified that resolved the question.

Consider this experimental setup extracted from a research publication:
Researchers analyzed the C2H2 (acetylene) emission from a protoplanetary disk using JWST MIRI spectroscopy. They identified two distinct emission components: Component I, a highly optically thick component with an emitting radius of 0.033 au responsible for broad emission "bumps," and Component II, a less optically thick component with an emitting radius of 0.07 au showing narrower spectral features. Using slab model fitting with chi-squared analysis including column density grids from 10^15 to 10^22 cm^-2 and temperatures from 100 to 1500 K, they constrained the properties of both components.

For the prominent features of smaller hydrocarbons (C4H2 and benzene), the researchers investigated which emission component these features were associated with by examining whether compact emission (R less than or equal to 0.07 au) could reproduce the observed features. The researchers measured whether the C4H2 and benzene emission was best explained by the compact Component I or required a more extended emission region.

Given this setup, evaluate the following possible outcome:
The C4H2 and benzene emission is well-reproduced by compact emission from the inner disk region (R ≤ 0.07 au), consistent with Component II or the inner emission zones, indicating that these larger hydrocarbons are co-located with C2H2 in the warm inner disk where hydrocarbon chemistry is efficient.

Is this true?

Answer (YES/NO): NO